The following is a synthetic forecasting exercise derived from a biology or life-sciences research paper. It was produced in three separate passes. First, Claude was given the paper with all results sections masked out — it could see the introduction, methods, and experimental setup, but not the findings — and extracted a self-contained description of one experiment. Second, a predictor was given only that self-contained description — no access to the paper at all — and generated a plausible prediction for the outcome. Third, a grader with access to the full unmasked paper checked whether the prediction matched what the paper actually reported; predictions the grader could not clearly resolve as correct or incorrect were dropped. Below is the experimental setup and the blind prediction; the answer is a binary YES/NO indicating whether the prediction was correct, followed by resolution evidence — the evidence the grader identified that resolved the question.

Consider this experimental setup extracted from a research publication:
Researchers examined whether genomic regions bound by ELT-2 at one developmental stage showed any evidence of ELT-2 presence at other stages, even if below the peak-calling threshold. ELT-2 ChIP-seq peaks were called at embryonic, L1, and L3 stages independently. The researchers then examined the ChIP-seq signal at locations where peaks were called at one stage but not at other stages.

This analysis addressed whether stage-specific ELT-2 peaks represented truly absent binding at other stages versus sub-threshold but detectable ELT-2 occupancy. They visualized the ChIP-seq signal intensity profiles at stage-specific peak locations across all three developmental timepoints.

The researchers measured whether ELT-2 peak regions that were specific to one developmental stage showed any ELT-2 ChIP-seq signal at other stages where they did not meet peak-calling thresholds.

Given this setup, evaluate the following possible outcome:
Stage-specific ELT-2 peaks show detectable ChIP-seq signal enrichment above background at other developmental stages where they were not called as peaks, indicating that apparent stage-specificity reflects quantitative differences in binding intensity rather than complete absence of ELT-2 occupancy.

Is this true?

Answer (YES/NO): YES